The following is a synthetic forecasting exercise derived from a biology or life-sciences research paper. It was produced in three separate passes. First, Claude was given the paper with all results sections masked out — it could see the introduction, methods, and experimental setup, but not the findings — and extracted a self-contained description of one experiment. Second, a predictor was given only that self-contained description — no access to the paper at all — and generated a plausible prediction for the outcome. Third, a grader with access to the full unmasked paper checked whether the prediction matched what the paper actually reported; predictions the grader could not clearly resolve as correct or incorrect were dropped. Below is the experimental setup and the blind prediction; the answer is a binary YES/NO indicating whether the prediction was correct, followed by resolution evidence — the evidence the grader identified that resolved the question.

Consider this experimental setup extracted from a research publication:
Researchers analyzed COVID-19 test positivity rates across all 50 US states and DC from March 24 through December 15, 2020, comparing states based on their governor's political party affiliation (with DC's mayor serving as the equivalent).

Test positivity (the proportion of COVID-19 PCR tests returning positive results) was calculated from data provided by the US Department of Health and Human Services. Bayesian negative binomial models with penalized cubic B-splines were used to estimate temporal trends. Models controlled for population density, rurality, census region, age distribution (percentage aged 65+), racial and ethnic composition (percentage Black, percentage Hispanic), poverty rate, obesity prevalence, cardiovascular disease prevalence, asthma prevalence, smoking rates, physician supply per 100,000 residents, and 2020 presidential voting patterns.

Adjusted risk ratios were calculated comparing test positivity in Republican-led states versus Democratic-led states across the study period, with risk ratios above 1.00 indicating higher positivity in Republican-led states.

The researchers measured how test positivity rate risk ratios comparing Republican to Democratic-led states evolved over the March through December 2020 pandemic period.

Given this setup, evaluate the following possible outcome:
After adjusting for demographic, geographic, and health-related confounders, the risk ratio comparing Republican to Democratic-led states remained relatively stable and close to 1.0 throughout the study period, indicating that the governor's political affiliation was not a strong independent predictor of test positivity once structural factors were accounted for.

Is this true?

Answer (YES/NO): NO